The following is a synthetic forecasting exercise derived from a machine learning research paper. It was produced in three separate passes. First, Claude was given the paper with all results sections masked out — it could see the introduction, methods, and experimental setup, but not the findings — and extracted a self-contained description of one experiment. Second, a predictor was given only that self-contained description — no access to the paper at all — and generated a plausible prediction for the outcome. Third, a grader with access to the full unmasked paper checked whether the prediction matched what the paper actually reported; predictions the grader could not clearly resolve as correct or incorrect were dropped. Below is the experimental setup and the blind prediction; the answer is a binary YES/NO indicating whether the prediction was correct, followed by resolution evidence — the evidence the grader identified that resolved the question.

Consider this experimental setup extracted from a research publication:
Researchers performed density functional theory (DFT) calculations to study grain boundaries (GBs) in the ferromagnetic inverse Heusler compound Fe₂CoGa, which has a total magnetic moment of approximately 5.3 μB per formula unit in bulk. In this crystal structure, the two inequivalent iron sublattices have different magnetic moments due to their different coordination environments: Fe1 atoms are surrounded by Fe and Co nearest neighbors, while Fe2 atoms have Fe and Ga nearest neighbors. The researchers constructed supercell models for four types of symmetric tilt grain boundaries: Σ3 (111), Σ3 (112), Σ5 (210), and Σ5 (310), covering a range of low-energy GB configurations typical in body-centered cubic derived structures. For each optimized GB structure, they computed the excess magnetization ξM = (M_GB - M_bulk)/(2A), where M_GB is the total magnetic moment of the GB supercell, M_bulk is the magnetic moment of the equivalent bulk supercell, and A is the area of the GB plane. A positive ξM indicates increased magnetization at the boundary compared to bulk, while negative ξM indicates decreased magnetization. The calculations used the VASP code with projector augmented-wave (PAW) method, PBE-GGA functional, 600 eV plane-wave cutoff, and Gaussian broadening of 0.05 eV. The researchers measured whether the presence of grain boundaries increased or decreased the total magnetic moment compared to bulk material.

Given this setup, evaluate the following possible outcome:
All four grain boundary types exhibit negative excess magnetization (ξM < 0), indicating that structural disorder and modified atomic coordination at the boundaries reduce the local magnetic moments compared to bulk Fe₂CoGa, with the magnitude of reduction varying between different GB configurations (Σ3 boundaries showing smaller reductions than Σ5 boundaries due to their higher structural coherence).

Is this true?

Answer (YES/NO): NO